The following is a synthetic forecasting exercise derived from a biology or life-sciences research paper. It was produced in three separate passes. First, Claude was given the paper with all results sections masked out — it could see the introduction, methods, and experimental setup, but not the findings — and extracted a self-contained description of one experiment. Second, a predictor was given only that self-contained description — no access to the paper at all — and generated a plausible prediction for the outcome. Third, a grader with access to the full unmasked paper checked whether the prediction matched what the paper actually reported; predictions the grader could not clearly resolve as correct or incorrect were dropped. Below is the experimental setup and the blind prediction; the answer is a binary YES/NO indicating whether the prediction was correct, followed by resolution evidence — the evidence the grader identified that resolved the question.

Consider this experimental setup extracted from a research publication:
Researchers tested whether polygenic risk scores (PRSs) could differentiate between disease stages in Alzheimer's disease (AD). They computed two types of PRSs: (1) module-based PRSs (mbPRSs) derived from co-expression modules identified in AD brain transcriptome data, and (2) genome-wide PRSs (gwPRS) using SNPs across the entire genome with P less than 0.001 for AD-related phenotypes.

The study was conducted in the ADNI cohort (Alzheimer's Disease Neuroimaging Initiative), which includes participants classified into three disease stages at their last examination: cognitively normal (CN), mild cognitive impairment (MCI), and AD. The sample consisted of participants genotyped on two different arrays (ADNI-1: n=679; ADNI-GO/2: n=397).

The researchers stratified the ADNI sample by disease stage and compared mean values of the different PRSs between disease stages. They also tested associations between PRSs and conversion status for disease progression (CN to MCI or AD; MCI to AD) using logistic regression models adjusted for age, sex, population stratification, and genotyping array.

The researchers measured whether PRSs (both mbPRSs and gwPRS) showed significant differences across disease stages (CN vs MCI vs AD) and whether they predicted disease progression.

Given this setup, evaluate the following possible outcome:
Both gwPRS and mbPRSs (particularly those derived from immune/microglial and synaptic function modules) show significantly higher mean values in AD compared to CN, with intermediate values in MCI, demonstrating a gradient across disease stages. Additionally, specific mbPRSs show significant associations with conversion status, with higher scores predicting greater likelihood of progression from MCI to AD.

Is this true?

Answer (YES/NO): NO